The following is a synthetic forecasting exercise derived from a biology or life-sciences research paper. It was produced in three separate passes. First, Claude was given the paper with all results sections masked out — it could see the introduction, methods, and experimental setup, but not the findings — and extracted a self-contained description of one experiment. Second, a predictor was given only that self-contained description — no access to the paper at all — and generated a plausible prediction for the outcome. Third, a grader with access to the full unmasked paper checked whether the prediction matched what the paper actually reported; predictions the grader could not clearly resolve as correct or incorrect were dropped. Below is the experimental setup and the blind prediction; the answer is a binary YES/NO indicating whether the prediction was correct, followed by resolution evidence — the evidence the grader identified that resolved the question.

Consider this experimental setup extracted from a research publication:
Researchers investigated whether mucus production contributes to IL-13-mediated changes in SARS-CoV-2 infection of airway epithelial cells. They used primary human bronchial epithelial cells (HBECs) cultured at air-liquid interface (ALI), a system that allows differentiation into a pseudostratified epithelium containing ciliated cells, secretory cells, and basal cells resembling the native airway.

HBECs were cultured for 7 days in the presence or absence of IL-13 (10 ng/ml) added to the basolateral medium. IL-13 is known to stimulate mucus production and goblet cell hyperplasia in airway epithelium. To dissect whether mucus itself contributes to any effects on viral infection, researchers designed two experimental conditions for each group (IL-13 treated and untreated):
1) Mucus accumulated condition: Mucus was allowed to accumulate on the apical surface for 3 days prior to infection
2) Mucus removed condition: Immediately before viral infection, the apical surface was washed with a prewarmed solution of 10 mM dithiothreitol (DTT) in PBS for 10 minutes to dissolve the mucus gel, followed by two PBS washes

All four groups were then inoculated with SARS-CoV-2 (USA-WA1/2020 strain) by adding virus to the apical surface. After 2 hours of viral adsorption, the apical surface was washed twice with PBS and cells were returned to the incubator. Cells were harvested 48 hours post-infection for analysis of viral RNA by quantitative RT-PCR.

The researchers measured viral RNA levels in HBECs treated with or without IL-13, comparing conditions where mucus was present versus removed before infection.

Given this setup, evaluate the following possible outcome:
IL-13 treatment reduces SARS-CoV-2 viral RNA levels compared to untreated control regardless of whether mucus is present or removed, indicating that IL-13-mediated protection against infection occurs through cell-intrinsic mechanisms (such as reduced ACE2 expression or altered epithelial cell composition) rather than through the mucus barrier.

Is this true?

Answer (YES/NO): YES